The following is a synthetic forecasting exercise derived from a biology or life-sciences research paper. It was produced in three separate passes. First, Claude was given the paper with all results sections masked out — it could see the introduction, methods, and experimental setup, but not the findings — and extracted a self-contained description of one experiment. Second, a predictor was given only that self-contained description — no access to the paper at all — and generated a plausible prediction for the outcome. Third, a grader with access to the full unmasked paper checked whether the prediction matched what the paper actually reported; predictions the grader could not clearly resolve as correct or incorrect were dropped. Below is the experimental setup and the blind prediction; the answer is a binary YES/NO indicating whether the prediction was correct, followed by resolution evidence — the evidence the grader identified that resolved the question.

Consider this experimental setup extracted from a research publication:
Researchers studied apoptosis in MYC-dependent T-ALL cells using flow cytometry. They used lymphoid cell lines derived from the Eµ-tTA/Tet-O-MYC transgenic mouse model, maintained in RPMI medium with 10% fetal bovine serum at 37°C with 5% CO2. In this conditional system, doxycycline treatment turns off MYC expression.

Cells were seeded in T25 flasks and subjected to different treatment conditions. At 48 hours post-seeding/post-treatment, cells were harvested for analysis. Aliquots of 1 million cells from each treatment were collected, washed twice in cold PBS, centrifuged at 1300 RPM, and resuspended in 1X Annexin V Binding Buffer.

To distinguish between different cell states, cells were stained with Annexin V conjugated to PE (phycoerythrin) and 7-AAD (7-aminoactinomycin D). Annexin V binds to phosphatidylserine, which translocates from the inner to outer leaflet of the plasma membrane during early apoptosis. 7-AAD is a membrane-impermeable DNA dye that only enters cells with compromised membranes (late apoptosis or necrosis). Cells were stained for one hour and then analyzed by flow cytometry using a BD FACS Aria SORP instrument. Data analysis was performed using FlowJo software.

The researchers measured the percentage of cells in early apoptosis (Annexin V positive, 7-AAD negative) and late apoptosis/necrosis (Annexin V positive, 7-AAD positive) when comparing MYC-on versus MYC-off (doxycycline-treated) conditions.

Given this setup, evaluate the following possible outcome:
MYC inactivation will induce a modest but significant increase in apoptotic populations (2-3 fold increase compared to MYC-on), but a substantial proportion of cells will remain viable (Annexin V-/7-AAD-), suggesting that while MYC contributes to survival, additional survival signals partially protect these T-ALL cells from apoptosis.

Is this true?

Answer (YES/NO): NO